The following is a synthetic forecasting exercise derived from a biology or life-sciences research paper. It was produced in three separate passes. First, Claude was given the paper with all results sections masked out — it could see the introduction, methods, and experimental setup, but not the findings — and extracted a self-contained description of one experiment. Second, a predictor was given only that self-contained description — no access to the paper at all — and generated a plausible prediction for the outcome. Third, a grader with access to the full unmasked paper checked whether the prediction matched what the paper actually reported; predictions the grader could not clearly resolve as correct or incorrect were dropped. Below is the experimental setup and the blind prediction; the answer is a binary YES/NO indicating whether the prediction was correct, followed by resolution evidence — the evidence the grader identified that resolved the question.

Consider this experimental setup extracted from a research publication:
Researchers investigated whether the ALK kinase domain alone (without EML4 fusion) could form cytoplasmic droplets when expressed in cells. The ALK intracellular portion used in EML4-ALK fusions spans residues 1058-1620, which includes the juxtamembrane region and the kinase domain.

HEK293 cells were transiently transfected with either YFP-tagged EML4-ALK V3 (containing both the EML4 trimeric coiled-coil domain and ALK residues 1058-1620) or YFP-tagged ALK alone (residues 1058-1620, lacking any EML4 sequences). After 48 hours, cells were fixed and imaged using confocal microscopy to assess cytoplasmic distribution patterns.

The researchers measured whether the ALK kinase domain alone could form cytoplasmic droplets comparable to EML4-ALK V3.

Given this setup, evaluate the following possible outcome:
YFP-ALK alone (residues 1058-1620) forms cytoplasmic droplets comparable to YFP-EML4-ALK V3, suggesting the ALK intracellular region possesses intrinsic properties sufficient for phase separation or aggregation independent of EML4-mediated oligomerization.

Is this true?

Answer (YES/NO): NO